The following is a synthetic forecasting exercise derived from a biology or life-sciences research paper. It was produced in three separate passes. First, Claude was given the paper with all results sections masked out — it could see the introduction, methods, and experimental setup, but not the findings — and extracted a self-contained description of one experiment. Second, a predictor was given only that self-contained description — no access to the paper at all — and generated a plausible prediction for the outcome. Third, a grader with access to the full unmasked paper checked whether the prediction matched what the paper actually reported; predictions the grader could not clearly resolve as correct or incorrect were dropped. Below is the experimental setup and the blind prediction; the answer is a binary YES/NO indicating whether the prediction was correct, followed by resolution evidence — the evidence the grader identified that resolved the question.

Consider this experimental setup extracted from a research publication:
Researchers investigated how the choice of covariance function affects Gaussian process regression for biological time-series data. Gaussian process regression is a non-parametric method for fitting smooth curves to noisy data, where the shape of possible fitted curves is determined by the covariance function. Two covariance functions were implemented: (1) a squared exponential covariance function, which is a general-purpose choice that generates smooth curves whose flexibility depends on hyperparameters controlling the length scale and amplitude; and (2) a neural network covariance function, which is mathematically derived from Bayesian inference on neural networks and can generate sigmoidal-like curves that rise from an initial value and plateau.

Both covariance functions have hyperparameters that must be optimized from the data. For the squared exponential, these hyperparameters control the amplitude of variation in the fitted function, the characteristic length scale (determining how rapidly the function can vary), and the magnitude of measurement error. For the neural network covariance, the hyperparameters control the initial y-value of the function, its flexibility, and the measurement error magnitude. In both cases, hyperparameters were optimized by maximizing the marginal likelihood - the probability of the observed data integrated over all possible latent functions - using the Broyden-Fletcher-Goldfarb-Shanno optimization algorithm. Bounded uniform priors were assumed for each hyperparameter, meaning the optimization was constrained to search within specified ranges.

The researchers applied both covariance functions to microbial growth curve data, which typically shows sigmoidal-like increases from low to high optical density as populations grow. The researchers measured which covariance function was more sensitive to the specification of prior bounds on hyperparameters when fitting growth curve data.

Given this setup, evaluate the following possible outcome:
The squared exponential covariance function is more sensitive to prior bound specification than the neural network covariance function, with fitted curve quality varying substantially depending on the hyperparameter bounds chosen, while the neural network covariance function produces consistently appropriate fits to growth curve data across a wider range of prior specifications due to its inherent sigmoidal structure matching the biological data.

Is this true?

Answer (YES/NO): NO